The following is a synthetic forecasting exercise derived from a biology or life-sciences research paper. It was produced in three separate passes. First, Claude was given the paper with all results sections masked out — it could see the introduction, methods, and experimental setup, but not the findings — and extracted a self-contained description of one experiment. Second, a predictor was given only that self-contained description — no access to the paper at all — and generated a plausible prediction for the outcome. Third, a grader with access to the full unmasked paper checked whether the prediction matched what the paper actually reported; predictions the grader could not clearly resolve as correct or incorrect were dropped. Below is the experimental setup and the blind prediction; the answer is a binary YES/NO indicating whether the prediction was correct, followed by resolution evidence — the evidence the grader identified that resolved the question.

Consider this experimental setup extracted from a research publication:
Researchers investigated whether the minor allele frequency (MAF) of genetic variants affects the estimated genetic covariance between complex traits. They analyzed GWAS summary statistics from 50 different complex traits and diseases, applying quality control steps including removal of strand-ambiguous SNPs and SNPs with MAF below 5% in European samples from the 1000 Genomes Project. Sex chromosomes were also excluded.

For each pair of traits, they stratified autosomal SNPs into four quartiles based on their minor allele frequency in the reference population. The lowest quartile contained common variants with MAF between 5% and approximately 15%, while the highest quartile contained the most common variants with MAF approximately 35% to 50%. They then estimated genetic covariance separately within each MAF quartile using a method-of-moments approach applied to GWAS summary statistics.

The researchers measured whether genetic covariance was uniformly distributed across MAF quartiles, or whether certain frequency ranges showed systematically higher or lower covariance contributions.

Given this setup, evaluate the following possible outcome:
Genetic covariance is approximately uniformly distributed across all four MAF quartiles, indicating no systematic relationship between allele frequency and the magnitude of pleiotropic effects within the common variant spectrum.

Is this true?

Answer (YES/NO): YES